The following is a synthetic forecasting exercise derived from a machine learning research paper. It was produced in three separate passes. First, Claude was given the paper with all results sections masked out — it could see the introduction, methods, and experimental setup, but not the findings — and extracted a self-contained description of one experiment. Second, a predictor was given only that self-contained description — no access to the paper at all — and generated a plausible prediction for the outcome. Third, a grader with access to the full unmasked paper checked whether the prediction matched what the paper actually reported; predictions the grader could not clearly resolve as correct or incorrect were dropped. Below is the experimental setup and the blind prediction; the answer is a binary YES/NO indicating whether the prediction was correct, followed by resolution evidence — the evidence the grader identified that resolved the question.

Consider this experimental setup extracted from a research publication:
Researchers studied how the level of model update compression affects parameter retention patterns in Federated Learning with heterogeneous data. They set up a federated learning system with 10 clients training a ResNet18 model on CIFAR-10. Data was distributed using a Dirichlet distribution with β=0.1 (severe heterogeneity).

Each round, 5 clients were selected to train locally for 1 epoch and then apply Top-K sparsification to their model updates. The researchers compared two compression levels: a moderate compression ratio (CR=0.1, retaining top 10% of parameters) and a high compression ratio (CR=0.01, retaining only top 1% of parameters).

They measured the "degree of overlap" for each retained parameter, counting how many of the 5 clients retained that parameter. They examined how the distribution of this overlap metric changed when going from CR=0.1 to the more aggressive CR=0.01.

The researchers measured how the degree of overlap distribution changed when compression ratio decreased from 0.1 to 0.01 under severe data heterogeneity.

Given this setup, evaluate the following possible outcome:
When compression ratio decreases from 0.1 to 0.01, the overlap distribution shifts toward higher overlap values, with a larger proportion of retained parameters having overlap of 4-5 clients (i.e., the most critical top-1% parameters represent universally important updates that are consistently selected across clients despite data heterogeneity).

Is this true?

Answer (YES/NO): NO